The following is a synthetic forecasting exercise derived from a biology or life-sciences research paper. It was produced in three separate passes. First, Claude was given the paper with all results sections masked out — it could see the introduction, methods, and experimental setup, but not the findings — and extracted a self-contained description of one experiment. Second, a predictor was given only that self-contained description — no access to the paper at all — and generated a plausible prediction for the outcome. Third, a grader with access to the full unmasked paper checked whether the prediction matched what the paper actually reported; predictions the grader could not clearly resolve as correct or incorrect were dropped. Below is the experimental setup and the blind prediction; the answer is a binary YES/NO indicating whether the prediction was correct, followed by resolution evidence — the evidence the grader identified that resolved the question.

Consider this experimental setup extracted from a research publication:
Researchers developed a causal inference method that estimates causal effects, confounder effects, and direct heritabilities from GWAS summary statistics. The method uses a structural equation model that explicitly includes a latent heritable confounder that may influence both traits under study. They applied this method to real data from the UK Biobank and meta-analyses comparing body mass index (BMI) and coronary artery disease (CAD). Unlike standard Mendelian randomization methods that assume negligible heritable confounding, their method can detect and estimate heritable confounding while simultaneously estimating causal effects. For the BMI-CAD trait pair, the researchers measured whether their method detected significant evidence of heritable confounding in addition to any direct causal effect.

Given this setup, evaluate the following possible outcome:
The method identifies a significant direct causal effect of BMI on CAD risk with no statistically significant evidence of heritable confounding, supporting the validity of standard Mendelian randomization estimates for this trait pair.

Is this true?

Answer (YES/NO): NO